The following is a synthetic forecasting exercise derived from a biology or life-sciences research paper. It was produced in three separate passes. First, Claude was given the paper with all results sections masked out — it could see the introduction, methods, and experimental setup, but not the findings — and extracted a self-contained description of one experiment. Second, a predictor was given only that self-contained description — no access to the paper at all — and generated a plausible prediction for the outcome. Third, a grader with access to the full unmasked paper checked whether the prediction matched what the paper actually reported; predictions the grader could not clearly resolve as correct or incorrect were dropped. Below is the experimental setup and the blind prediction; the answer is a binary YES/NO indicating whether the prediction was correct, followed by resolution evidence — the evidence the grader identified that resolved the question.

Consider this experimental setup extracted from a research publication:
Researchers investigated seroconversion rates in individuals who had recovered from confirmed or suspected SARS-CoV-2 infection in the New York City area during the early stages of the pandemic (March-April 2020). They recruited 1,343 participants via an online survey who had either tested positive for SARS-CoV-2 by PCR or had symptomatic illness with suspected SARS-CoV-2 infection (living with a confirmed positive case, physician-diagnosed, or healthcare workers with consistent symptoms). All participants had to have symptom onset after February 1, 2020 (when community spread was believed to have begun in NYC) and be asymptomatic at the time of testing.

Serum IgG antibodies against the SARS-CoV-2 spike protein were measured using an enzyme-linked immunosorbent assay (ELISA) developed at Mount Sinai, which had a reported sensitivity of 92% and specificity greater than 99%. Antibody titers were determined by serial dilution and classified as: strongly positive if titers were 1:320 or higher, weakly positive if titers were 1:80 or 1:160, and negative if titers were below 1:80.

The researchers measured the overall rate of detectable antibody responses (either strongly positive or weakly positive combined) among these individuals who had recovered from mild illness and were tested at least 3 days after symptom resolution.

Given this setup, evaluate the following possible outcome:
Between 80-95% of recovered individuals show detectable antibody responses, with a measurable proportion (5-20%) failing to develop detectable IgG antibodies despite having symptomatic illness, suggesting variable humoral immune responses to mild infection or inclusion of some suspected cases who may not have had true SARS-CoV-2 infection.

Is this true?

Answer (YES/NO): NO